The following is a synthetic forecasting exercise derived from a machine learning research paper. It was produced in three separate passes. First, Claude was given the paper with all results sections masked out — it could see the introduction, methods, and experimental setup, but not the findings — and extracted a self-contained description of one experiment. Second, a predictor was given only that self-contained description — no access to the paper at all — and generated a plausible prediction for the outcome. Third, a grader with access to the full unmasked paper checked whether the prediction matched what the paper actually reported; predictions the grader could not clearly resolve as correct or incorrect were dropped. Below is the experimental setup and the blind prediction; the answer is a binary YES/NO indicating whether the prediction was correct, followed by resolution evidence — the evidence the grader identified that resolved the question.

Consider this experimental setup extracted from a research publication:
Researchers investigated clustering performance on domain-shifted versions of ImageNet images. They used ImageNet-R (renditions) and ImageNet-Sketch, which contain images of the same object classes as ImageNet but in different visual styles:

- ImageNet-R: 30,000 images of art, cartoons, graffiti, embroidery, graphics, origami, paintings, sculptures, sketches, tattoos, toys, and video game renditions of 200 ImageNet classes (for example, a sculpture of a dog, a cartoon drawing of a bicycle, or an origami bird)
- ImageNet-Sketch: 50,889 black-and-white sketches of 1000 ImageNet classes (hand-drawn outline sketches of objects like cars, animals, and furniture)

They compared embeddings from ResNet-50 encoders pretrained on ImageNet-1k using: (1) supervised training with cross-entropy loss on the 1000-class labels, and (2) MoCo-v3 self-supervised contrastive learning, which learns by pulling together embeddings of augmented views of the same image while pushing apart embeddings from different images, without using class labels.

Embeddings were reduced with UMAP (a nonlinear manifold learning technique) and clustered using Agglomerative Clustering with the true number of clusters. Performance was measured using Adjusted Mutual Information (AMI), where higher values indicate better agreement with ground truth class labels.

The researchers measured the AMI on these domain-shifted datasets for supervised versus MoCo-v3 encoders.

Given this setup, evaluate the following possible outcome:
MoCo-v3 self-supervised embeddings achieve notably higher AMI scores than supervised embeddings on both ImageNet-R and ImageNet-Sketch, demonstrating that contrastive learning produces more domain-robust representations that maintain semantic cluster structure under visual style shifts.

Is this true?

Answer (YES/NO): NO